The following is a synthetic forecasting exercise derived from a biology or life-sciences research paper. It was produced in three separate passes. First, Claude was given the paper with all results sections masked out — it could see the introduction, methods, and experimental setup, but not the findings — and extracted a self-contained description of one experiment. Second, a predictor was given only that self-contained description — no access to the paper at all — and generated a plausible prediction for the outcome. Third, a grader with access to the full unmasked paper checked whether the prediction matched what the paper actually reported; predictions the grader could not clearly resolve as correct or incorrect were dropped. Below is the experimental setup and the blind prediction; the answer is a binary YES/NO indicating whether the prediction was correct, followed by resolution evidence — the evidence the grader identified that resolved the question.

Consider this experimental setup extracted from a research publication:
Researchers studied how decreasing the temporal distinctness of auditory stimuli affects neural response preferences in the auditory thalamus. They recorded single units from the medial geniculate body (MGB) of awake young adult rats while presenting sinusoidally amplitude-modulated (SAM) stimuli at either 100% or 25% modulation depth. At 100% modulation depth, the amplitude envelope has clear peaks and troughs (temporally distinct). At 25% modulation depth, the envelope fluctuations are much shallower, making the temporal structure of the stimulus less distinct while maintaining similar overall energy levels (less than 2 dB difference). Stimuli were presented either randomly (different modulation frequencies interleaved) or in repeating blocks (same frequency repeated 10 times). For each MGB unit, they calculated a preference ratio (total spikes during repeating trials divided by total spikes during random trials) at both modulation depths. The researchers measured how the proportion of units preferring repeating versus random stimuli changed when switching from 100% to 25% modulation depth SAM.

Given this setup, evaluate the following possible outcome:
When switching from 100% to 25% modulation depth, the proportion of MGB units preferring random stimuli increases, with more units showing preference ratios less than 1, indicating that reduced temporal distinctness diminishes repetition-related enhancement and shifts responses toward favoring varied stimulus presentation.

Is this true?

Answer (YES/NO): NO